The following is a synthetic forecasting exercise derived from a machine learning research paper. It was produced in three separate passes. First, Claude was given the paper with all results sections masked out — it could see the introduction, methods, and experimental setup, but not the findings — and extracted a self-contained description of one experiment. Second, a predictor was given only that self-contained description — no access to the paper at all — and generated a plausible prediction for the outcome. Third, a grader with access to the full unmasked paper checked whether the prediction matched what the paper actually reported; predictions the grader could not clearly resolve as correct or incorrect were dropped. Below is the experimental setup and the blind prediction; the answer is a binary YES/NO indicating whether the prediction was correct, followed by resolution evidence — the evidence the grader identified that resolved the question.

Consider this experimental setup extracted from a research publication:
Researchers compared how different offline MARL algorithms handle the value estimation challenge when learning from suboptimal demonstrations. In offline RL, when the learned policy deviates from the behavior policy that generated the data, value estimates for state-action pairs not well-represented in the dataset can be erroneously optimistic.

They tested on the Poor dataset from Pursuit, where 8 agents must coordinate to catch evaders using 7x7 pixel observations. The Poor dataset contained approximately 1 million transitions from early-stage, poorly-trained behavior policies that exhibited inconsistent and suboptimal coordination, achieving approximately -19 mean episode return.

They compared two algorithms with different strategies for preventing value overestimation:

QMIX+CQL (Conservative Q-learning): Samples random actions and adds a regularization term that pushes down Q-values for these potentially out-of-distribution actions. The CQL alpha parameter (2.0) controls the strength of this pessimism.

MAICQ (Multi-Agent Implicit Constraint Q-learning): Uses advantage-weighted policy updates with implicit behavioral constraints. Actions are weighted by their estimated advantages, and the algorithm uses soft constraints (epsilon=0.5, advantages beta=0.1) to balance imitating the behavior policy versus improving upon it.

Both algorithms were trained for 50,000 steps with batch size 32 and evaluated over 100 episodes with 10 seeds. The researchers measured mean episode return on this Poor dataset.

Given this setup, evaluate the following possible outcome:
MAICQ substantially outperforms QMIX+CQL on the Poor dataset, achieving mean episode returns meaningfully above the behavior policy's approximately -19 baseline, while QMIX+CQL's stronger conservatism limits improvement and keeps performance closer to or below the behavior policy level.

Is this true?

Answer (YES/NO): YES